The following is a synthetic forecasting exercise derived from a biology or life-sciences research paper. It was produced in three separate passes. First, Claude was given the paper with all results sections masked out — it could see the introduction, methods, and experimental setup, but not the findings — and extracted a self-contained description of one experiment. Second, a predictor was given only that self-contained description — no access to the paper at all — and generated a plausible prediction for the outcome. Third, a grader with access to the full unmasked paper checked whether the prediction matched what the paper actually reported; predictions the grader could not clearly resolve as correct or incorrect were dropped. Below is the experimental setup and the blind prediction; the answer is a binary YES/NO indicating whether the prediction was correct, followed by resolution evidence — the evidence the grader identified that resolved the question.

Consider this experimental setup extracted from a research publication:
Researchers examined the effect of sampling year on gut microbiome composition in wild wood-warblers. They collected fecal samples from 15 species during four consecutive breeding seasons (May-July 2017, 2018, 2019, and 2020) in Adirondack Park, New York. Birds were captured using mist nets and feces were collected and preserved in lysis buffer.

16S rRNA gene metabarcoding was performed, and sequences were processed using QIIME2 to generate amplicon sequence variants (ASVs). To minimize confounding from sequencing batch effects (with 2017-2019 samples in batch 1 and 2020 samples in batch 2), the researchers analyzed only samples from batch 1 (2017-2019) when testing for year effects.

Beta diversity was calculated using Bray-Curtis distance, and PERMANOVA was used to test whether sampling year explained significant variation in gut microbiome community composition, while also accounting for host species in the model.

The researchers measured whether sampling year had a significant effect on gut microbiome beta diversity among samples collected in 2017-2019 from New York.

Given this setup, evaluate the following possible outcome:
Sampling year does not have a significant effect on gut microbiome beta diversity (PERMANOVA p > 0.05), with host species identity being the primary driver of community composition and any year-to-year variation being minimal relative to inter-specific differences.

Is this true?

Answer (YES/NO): YES